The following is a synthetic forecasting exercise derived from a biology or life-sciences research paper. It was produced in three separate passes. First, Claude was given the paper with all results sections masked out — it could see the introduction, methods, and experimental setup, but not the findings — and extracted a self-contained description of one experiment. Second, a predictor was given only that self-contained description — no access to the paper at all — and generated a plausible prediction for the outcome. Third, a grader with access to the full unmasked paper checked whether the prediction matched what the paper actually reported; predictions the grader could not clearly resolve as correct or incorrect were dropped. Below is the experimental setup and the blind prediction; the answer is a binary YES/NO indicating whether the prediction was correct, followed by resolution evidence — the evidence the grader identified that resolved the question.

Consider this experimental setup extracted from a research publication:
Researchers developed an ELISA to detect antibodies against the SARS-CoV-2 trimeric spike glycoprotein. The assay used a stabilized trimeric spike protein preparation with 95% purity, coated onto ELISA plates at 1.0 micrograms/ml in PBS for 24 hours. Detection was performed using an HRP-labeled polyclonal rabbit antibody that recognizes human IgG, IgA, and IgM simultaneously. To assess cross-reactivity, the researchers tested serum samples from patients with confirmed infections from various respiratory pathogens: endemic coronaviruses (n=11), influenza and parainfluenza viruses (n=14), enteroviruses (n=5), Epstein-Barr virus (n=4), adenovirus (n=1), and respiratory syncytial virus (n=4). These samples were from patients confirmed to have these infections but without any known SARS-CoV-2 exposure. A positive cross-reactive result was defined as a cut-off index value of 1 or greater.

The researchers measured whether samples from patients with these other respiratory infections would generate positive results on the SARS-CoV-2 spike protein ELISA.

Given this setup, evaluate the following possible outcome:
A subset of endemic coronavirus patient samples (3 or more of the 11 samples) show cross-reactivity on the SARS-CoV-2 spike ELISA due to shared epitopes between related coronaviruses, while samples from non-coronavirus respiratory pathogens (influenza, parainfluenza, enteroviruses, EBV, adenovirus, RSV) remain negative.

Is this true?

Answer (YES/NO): NO